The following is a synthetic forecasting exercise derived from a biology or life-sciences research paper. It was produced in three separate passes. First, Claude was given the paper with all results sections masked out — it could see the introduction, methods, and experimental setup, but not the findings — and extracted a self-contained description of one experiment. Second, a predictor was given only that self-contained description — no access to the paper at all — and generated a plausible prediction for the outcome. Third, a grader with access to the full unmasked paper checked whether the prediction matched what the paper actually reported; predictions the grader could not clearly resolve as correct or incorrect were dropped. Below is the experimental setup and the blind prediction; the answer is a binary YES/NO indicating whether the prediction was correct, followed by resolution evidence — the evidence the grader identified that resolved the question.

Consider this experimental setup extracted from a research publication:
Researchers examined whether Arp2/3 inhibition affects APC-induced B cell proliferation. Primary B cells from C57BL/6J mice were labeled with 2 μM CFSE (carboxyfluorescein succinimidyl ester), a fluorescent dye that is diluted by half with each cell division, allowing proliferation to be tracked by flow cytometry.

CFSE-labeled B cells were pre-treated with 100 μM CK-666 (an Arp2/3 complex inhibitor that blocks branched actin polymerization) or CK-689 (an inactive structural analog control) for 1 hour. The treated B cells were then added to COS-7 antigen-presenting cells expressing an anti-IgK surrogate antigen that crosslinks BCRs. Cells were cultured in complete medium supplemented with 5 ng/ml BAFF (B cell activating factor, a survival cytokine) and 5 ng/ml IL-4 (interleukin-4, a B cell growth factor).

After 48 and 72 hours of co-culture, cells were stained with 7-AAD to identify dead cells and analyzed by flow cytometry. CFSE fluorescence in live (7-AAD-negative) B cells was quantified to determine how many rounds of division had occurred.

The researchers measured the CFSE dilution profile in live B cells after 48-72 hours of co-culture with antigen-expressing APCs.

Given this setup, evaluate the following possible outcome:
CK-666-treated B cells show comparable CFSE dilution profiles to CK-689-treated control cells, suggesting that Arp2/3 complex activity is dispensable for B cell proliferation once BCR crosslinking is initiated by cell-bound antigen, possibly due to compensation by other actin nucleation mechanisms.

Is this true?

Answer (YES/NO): NO